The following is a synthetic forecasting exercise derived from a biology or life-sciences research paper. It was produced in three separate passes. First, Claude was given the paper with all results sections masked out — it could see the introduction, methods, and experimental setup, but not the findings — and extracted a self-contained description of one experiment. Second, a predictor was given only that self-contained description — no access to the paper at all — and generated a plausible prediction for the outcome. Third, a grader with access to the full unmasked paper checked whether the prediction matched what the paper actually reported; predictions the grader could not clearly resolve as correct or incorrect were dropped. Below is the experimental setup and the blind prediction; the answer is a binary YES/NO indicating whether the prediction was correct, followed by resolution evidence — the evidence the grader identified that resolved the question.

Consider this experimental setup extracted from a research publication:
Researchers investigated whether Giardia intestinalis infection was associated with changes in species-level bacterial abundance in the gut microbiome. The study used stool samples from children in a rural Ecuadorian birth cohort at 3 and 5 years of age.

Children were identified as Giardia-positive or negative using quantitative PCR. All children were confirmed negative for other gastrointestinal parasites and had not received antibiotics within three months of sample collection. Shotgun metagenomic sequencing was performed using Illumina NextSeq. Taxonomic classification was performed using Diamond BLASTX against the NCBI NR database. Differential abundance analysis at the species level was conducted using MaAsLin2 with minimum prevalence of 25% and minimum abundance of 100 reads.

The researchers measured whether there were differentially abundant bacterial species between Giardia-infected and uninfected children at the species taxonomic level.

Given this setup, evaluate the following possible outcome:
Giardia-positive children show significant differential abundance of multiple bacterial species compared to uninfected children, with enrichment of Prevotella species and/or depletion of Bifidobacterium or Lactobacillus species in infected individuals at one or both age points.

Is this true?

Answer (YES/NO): NO